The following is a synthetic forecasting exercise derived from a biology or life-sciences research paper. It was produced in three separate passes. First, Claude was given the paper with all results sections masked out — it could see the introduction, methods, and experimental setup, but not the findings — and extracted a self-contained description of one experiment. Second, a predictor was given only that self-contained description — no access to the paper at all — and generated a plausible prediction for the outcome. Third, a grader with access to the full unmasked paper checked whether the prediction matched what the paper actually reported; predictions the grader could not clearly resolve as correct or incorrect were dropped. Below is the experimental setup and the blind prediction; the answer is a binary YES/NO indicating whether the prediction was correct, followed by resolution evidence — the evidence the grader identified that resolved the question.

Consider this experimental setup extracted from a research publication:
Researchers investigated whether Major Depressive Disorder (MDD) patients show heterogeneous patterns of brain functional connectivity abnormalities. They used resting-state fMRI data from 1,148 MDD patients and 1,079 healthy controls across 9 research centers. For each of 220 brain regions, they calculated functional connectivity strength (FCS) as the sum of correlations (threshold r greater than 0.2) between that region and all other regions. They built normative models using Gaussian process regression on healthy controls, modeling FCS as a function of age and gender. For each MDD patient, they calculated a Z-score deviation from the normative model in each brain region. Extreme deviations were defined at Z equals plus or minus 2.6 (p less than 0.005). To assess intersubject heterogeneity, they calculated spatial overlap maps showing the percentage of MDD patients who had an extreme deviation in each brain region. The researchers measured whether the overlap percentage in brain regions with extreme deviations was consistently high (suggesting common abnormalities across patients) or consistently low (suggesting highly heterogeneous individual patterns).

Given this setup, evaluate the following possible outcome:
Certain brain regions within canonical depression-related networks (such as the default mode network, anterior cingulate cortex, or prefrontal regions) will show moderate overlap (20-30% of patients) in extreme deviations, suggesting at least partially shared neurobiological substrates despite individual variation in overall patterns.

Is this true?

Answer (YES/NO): NO